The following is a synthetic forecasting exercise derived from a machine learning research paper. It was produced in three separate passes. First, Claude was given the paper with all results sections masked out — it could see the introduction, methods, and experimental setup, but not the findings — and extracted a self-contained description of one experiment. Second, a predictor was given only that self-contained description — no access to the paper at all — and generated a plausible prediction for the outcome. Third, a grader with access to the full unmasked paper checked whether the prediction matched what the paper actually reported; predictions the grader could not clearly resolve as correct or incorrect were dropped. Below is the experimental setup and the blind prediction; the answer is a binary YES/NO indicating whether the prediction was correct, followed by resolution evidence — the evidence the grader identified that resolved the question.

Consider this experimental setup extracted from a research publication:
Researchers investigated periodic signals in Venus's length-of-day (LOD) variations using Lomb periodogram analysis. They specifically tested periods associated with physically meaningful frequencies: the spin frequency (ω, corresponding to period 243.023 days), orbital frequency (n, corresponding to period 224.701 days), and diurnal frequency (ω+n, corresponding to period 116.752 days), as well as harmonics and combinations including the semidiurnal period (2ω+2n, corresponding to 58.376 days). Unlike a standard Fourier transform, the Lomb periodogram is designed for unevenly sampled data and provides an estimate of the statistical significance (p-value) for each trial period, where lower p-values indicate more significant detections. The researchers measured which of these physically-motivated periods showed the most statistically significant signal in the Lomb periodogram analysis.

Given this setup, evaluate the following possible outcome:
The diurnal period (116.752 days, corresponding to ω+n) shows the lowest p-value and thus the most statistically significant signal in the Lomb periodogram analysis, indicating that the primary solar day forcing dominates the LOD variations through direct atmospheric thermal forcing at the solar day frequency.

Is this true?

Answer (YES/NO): NO